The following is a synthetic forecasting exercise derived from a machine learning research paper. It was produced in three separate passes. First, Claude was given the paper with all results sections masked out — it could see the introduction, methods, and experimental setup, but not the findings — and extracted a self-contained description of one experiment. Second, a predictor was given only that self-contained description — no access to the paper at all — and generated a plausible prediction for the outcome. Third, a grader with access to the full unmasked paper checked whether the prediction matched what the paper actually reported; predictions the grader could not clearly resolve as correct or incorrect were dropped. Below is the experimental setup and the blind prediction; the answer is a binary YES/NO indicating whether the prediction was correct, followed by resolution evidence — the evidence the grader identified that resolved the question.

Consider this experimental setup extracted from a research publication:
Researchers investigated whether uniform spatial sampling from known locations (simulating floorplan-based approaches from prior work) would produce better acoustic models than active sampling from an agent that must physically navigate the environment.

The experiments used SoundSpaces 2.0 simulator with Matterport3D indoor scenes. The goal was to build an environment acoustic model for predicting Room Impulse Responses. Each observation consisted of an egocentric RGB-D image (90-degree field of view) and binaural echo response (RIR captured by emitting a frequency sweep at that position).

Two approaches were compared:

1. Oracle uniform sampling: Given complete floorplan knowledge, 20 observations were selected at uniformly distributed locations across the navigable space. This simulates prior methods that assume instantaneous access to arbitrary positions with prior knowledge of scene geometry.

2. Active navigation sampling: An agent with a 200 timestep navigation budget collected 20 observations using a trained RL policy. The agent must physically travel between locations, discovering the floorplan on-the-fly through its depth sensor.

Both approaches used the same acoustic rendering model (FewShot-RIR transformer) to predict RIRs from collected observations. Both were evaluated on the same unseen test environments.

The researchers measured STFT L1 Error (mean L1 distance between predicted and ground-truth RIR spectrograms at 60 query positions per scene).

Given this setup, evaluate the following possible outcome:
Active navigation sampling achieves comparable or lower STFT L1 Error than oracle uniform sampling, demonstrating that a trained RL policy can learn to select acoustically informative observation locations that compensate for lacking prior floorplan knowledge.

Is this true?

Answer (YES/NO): YES